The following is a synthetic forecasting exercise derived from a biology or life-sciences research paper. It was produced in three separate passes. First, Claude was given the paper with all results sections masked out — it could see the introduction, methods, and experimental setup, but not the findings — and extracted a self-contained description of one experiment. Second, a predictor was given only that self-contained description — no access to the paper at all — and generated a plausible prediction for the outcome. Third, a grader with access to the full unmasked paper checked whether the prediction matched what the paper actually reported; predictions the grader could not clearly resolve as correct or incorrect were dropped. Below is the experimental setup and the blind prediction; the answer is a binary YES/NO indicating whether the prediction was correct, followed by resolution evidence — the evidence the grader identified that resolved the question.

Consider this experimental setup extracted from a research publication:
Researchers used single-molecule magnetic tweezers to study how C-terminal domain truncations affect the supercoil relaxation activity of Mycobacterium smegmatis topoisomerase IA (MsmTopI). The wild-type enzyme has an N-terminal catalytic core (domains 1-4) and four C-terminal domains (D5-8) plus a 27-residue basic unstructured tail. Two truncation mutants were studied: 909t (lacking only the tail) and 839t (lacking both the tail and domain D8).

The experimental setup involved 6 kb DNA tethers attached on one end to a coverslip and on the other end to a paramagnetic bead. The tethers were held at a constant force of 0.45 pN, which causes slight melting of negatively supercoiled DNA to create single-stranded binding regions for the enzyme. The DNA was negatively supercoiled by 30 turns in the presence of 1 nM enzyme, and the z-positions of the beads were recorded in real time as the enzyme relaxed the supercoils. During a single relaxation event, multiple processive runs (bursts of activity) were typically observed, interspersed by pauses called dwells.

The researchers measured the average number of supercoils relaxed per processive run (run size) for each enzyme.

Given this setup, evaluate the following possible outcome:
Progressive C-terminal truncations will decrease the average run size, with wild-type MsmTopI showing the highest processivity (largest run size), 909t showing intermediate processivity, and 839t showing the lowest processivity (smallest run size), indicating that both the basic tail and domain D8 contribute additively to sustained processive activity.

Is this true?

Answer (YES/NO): NO